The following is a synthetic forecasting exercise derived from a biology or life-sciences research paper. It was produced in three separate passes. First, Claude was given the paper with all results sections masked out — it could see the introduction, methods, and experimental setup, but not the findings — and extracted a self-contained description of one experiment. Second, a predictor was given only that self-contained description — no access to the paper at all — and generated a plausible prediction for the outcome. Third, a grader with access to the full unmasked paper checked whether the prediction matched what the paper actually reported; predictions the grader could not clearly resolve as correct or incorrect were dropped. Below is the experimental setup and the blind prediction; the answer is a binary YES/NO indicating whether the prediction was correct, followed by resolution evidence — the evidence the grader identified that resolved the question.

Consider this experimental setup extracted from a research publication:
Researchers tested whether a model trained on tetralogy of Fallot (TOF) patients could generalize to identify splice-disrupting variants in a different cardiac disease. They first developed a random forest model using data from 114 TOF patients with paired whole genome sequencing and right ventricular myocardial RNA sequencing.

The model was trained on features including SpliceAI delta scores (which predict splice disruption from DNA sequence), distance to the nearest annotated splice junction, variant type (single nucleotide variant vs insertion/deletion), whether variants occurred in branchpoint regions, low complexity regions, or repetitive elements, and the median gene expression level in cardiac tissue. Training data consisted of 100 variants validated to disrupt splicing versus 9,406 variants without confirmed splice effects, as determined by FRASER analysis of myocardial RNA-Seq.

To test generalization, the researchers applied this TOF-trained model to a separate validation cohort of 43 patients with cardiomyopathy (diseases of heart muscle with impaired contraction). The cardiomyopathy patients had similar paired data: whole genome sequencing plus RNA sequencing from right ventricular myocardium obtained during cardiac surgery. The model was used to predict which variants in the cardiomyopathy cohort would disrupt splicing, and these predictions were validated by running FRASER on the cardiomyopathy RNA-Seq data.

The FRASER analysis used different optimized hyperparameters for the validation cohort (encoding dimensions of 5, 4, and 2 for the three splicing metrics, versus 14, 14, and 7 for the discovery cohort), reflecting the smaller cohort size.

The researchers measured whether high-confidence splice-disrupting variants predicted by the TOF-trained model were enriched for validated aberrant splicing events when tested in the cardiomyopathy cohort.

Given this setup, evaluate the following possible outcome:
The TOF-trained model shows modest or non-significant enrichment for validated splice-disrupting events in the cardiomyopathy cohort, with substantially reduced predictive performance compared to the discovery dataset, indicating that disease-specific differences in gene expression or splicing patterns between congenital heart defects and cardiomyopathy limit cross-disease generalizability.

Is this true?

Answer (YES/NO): NO